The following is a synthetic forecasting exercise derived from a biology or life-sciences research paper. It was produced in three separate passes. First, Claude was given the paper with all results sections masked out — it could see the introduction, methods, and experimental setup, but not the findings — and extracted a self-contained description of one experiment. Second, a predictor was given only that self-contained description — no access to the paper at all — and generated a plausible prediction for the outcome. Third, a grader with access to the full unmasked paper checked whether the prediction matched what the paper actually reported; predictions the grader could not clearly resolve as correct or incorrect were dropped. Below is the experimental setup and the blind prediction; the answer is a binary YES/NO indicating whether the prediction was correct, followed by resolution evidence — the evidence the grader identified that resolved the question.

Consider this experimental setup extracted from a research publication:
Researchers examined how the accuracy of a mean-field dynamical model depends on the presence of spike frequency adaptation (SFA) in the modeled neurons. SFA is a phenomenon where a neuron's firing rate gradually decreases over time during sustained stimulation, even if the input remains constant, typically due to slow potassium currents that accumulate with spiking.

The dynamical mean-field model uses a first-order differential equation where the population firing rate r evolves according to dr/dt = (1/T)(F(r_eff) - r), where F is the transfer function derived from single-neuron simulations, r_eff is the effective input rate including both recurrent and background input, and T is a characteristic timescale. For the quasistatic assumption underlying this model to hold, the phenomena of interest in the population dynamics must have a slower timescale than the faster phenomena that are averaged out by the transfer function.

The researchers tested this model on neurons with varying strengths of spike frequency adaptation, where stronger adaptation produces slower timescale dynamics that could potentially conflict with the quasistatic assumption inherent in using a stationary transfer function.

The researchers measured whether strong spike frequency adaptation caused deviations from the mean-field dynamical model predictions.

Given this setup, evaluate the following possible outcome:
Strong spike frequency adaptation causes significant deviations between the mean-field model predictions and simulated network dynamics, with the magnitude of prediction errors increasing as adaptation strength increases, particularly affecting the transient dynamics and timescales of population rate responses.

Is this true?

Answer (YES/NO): NO